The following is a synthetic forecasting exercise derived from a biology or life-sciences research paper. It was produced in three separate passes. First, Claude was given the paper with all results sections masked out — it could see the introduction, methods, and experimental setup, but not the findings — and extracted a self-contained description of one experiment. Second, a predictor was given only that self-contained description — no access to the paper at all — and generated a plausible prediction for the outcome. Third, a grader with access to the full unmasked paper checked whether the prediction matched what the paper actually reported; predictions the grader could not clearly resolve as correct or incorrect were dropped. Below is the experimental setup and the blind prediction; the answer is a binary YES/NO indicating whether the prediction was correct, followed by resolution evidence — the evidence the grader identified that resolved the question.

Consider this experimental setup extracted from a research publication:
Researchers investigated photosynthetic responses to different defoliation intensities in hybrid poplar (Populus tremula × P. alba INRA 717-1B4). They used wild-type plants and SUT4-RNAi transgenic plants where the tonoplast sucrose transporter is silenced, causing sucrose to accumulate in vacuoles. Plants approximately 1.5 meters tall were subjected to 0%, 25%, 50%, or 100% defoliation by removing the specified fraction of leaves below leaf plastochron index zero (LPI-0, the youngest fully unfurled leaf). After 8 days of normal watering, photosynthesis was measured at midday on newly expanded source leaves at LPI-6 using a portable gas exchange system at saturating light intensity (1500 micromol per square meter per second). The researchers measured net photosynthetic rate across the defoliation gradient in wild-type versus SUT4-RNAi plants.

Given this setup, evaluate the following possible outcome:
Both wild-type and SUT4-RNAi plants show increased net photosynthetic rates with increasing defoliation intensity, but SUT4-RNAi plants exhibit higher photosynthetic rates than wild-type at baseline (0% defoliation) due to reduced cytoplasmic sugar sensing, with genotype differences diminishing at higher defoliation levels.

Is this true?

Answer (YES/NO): NO